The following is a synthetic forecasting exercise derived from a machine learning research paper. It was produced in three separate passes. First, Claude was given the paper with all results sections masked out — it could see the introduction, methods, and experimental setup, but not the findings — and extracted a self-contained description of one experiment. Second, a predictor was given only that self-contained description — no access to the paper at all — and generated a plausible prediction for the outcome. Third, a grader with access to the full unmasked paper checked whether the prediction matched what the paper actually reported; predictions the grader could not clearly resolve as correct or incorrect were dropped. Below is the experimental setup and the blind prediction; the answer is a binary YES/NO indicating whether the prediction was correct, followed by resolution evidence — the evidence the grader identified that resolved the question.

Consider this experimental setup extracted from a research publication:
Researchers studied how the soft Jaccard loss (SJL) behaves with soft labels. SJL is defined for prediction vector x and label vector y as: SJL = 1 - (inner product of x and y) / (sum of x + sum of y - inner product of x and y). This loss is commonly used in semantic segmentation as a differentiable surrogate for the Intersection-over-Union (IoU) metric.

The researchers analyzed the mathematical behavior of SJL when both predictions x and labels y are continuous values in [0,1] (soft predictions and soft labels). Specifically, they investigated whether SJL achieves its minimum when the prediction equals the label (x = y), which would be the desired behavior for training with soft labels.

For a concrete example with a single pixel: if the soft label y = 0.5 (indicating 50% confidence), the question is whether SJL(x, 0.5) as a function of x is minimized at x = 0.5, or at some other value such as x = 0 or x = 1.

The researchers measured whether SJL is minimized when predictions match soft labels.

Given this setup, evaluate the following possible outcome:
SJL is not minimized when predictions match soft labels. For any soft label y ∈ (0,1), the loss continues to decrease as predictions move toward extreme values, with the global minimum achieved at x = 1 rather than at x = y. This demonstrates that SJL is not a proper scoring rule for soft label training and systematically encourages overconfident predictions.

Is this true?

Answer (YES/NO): YES